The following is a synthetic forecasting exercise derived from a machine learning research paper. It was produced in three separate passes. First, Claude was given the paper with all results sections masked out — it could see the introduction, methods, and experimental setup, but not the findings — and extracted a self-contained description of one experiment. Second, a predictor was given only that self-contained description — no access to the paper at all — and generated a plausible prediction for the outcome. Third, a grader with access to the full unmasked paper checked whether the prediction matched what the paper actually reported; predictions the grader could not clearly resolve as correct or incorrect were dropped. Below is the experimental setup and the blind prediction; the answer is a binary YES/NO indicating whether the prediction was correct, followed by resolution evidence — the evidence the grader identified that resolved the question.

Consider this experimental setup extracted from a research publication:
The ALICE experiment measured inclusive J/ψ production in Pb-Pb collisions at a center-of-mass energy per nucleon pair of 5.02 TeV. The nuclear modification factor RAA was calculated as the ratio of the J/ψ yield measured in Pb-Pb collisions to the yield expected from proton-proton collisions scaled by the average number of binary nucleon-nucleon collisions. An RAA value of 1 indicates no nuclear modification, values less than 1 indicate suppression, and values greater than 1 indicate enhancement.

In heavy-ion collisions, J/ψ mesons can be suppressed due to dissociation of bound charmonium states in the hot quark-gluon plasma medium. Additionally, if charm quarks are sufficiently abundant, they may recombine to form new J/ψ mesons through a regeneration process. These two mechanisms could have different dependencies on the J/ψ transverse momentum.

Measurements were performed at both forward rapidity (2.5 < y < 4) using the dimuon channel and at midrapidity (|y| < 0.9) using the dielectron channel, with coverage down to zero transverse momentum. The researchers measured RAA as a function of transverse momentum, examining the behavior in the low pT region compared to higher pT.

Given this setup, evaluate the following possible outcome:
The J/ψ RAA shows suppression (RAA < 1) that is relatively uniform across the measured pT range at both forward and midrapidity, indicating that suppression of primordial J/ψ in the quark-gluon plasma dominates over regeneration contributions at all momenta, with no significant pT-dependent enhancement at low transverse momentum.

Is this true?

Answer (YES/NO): NO